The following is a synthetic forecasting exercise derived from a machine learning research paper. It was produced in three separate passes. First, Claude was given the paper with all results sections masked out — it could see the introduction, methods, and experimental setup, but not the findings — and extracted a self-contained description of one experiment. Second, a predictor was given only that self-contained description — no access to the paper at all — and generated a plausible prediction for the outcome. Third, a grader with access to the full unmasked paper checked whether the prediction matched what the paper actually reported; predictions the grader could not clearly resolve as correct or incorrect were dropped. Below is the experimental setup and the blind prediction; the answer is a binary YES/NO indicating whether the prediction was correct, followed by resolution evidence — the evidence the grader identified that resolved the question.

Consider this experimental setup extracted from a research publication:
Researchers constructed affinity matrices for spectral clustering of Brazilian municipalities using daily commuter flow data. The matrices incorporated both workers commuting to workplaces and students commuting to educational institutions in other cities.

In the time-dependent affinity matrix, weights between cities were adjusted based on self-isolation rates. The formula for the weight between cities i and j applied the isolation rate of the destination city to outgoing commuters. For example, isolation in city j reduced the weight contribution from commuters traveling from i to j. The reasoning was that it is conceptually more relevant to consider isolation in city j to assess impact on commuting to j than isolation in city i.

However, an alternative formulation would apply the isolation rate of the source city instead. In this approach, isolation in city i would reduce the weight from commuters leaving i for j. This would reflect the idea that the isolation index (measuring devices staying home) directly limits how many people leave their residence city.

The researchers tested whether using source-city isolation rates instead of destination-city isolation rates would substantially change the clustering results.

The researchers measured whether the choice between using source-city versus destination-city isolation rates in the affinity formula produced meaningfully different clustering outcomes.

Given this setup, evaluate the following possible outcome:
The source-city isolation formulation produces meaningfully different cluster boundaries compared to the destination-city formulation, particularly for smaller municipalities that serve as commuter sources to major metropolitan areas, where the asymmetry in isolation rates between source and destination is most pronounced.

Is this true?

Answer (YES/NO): NO